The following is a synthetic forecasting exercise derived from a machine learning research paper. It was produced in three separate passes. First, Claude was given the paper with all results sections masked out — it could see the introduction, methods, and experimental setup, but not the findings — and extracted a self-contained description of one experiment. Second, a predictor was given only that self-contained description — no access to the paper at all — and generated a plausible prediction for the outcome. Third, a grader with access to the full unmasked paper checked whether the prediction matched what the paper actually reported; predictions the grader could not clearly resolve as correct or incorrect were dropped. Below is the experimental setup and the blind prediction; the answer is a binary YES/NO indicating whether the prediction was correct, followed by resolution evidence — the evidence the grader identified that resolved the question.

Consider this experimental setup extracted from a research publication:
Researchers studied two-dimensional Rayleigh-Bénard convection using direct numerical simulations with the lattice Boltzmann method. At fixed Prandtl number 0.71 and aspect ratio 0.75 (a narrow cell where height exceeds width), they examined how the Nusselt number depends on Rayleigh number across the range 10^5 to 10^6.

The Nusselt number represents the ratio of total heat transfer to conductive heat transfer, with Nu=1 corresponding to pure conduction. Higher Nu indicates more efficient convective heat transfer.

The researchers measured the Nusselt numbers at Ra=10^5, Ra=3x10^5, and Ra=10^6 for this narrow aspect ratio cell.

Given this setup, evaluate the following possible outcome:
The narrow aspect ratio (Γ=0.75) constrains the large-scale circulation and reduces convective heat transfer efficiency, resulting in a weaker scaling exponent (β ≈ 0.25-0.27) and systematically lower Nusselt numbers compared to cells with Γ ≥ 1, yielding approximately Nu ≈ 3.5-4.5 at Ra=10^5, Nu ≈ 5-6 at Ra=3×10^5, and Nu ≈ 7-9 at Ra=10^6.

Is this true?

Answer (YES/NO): NO